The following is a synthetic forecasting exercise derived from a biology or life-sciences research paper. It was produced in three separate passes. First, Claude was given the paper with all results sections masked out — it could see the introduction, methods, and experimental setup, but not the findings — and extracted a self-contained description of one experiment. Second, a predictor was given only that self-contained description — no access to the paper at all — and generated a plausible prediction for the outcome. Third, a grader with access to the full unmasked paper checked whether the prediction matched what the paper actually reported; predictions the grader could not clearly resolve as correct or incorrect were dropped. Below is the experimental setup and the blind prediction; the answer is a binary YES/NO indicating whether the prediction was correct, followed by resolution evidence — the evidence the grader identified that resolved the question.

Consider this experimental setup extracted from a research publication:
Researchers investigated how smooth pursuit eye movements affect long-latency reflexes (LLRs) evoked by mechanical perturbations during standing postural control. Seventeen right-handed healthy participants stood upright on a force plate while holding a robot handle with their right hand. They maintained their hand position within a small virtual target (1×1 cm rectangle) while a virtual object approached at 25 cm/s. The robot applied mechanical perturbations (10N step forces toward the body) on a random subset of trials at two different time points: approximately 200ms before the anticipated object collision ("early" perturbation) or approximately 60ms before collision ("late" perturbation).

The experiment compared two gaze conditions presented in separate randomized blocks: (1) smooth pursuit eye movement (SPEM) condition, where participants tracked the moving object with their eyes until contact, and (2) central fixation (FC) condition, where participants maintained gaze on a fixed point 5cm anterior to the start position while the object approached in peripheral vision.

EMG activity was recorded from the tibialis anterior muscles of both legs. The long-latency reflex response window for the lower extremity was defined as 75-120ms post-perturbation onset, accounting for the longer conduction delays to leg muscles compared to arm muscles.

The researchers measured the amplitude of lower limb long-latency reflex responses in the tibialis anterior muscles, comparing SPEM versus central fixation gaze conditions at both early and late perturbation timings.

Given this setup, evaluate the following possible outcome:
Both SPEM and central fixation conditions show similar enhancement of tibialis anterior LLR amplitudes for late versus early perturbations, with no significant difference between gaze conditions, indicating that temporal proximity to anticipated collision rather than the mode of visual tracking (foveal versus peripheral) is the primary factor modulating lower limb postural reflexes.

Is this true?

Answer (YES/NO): NO